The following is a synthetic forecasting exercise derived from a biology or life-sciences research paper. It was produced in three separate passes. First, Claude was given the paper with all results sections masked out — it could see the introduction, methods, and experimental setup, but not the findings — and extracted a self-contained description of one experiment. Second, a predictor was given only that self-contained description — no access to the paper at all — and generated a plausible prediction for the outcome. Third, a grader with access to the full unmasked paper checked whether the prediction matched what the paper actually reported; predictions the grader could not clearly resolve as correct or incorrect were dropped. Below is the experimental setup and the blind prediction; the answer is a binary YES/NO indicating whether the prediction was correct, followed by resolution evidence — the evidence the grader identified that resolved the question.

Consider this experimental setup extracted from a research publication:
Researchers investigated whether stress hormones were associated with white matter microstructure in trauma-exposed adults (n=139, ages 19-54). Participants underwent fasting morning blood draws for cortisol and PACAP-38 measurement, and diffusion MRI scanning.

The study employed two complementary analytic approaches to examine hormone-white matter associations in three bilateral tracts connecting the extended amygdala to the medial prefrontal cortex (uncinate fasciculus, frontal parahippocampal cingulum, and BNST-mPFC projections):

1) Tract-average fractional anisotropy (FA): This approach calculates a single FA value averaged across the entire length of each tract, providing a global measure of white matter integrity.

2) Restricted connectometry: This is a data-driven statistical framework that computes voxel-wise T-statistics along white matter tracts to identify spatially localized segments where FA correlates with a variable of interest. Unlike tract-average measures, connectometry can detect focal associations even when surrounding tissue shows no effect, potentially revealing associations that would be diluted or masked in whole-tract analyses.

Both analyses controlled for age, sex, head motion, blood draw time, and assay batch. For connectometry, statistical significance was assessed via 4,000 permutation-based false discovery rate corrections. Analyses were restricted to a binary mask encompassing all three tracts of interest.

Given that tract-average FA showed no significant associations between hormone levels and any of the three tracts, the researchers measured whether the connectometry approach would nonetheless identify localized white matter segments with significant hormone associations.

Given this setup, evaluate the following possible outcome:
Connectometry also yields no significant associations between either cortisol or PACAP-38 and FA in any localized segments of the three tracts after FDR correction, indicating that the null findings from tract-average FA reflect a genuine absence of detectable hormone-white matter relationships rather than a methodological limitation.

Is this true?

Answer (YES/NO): NO